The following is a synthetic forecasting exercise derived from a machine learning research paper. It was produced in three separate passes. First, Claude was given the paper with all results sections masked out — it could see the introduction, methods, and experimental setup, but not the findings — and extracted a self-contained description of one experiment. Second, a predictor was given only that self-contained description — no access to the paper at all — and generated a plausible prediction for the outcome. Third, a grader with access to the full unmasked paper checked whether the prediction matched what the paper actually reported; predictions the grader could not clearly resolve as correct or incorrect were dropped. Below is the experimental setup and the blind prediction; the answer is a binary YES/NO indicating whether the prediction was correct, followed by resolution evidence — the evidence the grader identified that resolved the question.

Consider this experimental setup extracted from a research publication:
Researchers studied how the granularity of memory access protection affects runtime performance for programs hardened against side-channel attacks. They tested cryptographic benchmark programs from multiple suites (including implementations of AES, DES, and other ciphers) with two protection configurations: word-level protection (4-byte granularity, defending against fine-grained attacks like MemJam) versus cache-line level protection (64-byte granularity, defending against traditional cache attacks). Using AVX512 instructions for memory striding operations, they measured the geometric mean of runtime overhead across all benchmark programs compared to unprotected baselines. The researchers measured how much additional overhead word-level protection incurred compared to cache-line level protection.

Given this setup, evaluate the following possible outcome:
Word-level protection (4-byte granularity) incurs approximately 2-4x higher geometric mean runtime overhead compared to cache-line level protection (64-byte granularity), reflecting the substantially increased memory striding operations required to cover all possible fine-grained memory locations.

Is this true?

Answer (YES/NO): NO